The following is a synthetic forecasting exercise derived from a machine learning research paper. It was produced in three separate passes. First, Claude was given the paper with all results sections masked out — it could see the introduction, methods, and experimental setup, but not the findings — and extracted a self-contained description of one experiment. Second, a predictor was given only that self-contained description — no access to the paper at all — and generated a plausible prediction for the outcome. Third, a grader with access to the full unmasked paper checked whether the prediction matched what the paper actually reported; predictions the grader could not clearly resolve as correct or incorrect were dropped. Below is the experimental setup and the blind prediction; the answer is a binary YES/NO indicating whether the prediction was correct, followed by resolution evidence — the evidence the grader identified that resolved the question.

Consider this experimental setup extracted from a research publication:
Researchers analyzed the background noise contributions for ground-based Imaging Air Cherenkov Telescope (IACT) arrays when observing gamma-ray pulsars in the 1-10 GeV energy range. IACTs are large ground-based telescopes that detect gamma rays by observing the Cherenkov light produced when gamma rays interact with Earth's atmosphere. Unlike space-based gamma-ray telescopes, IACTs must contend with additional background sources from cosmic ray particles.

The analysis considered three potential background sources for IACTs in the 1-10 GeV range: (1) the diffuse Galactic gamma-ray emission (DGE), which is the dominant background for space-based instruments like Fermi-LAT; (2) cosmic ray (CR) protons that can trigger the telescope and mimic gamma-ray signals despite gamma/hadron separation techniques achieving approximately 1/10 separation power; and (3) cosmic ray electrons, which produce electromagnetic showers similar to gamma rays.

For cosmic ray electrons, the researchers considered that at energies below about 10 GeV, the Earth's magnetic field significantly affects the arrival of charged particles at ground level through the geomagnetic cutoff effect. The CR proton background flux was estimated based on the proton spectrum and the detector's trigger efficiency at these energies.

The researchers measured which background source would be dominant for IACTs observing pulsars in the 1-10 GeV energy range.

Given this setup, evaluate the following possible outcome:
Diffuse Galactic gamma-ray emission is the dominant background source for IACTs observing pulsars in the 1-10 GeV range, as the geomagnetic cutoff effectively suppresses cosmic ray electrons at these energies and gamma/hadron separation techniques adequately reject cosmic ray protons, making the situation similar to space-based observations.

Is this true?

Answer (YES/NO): NO